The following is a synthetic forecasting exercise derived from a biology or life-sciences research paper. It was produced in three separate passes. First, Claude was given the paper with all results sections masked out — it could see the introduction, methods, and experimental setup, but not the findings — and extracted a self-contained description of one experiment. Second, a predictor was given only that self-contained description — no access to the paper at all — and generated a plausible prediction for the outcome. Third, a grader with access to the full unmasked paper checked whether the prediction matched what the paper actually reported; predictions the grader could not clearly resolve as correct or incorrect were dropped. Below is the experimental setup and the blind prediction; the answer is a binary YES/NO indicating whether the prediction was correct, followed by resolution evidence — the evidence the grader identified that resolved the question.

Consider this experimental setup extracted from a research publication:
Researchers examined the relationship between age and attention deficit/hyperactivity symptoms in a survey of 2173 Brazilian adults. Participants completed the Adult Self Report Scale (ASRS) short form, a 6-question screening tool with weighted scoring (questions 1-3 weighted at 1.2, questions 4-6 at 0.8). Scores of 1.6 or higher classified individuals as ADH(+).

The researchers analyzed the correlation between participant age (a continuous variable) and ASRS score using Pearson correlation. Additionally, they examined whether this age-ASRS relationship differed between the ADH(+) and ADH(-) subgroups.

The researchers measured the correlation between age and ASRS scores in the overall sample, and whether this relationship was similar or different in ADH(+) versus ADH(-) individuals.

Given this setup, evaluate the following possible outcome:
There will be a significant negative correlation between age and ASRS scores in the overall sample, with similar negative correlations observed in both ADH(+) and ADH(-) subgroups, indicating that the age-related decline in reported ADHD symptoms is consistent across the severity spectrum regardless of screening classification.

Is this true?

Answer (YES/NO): NO